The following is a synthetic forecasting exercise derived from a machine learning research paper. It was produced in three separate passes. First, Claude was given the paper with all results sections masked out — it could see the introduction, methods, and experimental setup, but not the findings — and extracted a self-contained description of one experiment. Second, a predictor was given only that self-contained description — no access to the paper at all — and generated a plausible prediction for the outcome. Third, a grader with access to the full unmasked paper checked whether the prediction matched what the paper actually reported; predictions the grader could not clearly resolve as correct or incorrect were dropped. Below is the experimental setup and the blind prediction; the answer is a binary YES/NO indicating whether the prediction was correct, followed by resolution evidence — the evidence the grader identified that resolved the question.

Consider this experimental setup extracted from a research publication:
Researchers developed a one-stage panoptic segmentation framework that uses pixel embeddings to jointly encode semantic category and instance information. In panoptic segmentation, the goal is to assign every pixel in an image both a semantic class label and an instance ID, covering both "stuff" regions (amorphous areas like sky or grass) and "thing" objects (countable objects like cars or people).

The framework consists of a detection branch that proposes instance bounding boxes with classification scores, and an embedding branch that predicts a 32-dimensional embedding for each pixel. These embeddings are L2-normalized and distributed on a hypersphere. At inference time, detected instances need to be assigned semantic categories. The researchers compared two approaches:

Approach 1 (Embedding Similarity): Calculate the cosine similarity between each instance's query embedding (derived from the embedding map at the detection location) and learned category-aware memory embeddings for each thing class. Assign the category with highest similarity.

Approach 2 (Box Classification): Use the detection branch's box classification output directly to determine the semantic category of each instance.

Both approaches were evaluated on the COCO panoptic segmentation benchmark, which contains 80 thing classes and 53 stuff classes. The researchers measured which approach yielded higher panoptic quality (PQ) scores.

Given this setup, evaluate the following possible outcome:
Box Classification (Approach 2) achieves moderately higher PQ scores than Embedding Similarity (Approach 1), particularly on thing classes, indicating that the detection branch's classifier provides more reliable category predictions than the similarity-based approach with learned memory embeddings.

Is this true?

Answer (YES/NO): YES